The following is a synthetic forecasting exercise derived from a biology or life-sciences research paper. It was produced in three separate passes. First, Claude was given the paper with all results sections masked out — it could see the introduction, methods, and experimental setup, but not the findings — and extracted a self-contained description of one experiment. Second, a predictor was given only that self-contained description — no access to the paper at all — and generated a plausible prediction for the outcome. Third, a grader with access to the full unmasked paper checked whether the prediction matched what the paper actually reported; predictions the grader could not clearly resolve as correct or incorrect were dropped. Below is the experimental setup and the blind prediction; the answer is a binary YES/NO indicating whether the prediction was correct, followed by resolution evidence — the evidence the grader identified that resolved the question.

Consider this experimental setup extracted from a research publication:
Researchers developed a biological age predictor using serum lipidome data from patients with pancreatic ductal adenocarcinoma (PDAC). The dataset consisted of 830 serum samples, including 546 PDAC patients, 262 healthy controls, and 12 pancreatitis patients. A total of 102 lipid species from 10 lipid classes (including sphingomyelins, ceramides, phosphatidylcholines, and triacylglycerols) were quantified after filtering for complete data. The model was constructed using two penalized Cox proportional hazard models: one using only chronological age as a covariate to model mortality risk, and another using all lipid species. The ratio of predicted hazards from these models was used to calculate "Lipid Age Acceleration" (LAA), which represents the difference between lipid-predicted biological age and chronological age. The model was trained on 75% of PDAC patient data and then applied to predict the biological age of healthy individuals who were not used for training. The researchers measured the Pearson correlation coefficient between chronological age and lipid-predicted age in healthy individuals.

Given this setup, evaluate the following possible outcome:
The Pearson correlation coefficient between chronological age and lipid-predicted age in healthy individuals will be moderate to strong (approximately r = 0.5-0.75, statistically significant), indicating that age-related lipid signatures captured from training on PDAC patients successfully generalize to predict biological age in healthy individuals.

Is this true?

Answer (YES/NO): NO